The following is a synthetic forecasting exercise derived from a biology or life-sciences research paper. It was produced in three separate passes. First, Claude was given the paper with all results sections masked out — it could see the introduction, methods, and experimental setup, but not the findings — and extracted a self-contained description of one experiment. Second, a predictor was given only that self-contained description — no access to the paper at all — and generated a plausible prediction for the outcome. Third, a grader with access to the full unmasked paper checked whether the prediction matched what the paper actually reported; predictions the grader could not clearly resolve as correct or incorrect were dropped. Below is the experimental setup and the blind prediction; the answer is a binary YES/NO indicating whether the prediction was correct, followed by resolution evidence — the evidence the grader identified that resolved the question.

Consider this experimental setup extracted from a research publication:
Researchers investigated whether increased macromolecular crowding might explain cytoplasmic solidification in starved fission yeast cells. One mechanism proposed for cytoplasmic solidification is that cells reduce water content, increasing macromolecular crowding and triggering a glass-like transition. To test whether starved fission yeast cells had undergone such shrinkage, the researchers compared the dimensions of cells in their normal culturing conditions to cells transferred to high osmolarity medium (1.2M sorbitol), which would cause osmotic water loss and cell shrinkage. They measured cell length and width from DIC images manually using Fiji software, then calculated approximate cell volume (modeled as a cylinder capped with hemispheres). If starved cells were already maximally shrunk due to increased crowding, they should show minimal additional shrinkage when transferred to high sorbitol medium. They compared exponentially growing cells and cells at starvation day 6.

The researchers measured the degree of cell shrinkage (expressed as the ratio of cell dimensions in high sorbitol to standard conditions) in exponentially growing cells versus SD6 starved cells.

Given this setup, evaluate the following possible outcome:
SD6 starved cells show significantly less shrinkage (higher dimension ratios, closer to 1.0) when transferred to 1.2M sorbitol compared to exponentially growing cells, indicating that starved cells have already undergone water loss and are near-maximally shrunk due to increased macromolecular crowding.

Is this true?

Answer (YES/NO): NO